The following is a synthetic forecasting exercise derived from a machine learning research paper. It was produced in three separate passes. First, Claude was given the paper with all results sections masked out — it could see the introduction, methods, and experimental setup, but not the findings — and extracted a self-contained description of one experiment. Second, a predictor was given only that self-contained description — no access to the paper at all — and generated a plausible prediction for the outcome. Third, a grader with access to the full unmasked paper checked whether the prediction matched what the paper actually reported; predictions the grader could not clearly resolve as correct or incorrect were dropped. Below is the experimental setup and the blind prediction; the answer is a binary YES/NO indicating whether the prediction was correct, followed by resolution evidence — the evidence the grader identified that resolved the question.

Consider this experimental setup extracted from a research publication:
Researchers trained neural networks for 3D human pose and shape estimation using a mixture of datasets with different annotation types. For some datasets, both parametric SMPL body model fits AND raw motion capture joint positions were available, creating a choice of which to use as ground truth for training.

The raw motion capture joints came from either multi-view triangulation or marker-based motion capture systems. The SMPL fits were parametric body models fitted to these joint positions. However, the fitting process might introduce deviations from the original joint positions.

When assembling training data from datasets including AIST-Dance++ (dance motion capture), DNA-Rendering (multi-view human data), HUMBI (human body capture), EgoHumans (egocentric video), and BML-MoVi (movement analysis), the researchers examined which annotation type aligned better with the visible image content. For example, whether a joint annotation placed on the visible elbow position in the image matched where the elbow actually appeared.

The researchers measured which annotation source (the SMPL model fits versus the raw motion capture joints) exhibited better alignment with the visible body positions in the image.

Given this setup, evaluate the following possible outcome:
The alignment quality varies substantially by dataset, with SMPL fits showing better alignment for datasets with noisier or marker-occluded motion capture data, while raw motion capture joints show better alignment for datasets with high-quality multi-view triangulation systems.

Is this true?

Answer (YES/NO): NO